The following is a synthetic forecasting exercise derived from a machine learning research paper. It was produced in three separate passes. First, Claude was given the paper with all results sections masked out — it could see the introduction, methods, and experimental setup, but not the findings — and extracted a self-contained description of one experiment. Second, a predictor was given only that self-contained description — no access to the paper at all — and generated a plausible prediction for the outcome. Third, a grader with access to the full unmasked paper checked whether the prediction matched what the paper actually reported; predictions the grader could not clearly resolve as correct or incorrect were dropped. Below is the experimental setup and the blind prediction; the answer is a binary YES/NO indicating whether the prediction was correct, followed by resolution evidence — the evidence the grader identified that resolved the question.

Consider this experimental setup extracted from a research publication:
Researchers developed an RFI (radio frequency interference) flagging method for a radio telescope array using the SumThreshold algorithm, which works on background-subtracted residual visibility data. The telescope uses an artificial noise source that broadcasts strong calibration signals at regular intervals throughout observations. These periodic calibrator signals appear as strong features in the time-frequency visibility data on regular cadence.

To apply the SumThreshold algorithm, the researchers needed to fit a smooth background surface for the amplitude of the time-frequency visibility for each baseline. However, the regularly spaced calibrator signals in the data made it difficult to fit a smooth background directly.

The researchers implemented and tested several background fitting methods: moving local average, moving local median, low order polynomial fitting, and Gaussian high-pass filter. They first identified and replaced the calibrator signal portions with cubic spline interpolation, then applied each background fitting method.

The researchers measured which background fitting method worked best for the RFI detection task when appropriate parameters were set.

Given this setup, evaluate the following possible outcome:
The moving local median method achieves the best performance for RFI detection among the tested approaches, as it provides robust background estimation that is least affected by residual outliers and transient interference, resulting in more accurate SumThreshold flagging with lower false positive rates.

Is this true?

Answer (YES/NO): NO